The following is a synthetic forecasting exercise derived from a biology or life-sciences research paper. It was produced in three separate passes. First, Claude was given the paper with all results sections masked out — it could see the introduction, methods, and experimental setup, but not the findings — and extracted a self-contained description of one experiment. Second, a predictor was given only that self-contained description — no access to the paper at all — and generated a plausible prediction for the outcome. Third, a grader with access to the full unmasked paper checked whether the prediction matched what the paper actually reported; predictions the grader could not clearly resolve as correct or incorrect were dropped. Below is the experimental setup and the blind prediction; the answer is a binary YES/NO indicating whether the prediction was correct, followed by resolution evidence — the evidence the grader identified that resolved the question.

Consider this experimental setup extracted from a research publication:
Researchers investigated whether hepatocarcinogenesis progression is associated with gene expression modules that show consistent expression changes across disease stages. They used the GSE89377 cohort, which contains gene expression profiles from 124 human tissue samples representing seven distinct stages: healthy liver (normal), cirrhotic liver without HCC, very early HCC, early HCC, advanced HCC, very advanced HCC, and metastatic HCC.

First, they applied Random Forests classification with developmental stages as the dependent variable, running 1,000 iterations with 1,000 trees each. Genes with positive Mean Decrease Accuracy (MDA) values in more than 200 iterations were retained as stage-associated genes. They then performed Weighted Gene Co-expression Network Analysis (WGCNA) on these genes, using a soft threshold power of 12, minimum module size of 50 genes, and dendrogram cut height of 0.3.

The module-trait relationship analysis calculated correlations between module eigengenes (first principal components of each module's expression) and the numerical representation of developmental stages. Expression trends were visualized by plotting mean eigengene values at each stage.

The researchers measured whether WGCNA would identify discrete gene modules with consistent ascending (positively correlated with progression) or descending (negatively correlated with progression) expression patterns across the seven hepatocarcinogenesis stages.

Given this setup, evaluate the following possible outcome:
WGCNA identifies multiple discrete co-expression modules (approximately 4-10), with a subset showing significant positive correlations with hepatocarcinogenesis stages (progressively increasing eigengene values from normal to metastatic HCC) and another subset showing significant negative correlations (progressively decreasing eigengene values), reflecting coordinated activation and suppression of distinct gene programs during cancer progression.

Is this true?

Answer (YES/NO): YES